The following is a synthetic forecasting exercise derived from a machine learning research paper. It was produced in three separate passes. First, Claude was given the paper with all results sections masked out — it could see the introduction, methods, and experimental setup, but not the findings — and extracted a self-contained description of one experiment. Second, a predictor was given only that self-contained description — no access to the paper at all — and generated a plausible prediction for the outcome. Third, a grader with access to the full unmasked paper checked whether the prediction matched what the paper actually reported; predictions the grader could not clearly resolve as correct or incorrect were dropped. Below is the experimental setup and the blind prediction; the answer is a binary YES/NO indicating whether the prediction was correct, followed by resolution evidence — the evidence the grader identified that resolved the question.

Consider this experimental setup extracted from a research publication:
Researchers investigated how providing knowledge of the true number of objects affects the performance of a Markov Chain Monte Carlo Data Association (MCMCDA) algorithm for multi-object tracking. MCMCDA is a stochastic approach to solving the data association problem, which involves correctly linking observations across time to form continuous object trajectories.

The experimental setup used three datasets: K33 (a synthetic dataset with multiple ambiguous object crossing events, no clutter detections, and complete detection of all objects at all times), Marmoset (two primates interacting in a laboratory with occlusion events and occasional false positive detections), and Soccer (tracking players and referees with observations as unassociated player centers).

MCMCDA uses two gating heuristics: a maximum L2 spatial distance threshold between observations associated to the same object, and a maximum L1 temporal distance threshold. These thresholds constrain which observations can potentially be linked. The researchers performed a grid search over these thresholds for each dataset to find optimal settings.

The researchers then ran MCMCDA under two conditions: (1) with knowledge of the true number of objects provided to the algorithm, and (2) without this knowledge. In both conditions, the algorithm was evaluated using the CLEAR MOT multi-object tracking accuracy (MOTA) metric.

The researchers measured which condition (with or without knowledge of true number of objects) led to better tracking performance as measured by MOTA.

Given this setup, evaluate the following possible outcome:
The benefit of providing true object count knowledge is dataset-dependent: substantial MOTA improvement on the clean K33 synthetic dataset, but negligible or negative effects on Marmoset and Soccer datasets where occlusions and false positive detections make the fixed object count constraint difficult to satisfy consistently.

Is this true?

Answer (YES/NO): NO